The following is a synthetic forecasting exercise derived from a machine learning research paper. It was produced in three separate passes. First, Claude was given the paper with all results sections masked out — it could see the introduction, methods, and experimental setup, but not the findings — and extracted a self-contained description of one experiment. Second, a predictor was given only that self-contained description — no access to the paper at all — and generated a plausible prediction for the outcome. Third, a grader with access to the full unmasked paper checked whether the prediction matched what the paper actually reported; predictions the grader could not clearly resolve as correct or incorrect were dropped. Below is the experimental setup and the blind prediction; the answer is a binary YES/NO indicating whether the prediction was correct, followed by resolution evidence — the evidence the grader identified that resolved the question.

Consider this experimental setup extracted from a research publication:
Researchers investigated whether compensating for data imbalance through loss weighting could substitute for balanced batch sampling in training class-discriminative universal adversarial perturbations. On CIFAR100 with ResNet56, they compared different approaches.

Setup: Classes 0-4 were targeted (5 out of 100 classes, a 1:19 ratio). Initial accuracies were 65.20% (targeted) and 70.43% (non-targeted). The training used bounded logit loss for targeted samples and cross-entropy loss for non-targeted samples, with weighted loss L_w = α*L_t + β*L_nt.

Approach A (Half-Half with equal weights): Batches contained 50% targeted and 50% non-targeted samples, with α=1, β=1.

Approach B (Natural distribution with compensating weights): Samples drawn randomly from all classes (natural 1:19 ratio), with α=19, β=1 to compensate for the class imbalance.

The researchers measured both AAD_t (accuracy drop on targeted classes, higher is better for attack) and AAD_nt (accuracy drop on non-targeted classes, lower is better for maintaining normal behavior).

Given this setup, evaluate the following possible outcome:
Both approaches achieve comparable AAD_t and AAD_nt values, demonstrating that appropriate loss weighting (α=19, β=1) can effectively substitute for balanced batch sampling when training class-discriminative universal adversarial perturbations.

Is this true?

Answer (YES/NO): NO